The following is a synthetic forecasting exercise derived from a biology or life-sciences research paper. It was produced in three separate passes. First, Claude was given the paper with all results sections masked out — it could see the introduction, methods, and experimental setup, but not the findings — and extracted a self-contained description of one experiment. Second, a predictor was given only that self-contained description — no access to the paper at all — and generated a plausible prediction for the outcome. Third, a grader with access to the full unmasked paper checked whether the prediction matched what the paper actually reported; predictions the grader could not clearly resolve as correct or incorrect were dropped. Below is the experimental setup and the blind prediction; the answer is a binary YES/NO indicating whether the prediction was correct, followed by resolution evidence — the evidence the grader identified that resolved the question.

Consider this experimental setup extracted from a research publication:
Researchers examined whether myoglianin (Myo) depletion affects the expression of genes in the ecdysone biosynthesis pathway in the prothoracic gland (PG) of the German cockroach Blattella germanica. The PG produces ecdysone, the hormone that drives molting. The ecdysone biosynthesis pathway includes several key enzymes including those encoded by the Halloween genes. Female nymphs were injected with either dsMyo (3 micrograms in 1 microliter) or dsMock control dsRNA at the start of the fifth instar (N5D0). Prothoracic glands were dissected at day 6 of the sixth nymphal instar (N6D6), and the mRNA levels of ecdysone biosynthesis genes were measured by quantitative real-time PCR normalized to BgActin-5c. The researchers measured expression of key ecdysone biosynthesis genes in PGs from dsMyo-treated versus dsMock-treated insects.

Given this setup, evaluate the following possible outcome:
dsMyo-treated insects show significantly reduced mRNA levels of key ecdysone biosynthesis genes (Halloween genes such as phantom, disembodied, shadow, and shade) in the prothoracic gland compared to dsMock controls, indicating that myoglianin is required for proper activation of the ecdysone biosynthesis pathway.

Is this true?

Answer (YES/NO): NO